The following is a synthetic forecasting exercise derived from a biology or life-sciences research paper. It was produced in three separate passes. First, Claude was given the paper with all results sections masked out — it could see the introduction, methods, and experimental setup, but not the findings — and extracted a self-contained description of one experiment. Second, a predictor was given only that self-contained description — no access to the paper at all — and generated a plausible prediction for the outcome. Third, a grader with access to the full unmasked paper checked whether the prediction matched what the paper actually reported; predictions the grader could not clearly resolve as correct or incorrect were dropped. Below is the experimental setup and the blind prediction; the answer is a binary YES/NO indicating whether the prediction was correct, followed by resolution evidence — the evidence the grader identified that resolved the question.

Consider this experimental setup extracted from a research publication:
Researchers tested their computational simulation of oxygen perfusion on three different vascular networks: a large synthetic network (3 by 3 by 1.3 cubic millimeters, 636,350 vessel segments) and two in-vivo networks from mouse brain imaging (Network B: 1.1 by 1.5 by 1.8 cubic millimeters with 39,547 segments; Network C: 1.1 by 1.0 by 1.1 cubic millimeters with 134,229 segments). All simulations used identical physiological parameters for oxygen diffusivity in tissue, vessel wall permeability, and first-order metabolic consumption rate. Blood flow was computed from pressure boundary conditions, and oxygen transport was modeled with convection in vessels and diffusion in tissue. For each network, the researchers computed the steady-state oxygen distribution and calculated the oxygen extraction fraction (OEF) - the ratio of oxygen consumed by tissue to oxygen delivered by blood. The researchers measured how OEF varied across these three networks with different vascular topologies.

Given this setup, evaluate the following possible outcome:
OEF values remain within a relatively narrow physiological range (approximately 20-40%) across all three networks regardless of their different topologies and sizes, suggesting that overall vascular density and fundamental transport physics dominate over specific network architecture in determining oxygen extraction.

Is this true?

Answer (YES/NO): NO